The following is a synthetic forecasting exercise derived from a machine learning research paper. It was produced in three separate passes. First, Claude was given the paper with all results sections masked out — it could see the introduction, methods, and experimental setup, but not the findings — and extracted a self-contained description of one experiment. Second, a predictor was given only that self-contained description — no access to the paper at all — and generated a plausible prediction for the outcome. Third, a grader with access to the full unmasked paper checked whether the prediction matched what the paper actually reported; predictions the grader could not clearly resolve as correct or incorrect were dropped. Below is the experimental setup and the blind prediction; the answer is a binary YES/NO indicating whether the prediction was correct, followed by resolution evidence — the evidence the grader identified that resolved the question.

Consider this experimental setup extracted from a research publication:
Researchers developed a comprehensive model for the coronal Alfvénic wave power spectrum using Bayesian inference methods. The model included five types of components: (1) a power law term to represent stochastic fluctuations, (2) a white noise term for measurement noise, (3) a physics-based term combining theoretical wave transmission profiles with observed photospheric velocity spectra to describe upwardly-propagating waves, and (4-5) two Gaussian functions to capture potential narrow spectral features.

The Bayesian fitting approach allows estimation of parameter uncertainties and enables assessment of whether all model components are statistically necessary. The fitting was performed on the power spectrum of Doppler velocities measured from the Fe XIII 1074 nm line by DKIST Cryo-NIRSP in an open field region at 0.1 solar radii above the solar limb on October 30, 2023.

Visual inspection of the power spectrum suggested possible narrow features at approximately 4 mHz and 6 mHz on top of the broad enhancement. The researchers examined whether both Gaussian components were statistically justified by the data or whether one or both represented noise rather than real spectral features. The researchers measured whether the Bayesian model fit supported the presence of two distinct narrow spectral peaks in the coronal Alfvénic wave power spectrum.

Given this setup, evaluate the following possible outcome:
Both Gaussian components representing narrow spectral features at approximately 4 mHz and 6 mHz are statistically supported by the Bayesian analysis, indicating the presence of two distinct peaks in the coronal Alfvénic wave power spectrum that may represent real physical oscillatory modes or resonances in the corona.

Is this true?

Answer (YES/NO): YES